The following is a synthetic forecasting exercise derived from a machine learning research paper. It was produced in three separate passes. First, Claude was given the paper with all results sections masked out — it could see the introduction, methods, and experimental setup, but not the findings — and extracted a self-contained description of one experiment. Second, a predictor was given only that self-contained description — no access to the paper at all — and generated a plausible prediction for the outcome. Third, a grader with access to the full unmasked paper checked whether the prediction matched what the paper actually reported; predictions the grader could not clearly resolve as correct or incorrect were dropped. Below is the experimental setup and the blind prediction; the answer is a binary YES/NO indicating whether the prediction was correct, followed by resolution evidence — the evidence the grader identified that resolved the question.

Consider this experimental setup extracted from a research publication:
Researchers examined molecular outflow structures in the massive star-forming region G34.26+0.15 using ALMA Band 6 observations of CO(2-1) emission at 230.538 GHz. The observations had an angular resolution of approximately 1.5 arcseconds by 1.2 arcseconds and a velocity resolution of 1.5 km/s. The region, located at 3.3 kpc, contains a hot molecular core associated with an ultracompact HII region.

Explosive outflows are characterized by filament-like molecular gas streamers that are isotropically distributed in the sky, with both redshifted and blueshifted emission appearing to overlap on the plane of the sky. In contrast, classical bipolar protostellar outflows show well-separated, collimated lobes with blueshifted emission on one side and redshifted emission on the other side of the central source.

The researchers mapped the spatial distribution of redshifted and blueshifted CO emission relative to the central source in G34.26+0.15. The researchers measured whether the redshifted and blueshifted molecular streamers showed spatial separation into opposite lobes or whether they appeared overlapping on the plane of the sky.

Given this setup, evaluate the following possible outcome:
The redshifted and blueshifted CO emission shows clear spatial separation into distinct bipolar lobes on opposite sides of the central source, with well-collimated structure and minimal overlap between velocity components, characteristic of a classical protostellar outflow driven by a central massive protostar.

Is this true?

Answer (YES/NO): NO